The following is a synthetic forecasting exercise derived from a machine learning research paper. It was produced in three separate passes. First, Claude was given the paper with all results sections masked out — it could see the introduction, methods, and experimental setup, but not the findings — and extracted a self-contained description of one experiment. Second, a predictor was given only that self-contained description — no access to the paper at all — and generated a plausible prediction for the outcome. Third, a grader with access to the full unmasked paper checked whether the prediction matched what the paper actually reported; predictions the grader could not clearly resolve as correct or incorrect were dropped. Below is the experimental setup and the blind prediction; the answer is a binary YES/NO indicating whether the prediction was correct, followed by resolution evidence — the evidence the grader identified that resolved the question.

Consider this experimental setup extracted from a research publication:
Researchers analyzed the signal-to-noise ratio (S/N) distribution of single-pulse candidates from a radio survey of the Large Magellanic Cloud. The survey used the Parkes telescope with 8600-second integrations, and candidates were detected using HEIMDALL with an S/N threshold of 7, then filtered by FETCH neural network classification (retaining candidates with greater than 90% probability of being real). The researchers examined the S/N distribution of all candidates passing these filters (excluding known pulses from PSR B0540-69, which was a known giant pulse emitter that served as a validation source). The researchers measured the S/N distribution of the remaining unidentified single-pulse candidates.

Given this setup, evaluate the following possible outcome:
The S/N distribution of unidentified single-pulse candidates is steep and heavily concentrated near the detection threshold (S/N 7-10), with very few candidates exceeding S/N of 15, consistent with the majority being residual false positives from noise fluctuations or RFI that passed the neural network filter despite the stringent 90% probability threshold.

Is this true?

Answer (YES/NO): YES